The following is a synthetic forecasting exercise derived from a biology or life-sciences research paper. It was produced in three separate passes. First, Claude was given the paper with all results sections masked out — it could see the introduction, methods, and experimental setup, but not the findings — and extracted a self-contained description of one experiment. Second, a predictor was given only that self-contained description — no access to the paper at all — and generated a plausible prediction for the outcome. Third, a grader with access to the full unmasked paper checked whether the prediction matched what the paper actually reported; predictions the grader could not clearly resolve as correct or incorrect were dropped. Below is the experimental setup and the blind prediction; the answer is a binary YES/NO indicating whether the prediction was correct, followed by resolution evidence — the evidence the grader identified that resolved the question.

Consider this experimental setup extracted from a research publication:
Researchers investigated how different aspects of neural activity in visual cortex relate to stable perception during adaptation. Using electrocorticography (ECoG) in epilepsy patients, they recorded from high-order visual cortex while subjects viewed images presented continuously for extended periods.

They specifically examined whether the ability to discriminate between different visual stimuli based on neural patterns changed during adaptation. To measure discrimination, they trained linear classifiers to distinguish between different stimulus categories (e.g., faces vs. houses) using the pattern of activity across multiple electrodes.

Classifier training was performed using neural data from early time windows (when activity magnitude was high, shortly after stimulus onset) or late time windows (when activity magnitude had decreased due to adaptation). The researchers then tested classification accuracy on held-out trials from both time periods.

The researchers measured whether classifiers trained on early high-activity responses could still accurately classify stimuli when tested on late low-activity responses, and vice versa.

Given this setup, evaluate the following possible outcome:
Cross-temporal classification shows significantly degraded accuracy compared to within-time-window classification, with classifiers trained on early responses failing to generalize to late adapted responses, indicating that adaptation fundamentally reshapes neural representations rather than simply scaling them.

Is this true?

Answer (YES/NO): NO